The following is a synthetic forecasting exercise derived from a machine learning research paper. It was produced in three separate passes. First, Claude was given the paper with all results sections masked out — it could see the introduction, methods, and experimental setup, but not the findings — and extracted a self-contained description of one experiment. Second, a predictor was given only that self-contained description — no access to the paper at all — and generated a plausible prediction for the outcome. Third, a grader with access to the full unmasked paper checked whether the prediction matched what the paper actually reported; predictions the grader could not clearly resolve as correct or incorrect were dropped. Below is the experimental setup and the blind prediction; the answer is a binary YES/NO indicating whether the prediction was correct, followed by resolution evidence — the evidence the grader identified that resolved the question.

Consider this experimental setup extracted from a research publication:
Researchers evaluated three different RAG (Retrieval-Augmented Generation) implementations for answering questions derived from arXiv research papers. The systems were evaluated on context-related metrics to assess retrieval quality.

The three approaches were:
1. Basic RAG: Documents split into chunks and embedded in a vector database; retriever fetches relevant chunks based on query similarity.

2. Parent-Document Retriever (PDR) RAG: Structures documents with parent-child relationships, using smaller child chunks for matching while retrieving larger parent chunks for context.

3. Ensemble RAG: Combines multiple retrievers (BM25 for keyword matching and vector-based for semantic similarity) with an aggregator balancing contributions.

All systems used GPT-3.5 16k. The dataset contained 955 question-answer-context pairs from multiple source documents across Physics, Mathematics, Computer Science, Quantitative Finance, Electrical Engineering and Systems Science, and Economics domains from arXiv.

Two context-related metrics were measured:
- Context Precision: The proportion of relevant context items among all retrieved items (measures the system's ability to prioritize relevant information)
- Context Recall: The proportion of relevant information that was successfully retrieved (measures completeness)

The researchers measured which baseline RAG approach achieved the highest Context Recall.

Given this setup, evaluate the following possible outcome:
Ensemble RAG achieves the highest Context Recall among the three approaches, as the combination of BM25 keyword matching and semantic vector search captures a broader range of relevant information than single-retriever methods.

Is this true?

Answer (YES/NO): YES